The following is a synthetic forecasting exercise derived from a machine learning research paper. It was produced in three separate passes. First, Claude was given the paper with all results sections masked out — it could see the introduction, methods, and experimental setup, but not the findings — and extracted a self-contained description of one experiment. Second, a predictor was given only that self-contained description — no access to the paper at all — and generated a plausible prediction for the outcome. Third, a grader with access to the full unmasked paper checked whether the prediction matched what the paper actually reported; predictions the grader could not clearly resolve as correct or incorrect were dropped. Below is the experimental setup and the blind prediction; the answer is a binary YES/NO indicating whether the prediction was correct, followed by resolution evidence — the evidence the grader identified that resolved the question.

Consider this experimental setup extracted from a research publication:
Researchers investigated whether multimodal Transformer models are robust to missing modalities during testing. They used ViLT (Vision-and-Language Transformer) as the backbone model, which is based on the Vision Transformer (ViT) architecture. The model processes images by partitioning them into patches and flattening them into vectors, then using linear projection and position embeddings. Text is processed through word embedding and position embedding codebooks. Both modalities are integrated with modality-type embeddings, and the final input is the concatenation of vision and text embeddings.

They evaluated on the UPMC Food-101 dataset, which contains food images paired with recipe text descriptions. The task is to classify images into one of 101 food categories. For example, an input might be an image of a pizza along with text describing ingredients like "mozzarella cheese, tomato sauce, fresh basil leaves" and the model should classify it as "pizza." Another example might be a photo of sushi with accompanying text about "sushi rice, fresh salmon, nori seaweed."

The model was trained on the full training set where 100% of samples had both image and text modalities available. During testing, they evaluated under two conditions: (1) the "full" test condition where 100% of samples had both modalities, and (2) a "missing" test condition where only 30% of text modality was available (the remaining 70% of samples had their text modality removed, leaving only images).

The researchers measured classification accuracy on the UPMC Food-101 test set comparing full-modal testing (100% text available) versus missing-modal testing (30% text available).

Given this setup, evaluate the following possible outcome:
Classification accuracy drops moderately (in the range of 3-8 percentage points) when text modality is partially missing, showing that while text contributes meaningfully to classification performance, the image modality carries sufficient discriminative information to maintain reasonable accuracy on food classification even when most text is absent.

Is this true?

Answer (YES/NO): NO